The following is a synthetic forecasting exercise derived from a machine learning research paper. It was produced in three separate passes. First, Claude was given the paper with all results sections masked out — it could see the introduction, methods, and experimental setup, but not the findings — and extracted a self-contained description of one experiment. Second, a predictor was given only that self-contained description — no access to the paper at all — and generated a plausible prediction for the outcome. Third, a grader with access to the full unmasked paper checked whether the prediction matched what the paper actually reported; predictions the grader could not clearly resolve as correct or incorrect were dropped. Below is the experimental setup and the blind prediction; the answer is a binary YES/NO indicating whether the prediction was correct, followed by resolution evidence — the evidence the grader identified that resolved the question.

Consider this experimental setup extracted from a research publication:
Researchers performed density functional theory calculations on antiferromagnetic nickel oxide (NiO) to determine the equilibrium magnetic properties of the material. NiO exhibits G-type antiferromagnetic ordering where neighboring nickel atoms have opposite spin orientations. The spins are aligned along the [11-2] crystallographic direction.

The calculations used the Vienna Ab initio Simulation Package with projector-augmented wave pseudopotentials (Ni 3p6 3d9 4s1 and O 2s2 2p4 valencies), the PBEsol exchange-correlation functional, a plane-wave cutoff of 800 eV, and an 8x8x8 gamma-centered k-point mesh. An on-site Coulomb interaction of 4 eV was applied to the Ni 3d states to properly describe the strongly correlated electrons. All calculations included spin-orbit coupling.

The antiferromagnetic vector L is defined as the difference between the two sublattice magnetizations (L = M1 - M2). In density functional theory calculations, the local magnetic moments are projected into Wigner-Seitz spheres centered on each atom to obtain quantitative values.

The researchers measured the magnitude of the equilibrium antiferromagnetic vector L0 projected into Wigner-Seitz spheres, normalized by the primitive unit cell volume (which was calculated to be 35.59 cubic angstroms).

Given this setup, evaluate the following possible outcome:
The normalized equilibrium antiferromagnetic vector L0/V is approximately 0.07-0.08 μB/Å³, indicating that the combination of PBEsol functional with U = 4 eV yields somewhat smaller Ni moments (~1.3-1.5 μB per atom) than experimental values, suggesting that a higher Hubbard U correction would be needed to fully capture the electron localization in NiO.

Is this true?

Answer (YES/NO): NO